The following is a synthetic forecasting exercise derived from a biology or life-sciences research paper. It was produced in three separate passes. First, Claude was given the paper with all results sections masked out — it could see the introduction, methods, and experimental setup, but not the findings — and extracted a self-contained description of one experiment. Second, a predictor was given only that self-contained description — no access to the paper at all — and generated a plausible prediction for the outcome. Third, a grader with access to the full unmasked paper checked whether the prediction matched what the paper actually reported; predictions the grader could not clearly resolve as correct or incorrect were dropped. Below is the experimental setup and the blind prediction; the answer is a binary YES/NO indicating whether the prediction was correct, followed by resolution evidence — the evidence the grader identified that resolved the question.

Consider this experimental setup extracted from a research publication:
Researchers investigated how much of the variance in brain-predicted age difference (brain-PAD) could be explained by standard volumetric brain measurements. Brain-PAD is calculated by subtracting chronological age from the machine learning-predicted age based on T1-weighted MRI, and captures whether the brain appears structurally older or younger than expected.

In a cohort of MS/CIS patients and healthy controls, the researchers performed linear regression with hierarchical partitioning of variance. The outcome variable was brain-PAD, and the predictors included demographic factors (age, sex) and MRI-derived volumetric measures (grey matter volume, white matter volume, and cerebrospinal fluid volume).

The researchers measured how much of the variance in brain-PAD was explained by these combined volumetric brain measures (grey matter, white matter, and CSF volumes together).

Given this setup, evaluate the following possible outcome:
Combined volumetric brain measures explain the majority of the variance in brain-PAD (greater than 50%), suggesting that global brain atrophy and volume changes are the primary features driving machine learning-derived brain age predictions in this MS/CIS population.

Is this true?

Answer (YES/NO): NO